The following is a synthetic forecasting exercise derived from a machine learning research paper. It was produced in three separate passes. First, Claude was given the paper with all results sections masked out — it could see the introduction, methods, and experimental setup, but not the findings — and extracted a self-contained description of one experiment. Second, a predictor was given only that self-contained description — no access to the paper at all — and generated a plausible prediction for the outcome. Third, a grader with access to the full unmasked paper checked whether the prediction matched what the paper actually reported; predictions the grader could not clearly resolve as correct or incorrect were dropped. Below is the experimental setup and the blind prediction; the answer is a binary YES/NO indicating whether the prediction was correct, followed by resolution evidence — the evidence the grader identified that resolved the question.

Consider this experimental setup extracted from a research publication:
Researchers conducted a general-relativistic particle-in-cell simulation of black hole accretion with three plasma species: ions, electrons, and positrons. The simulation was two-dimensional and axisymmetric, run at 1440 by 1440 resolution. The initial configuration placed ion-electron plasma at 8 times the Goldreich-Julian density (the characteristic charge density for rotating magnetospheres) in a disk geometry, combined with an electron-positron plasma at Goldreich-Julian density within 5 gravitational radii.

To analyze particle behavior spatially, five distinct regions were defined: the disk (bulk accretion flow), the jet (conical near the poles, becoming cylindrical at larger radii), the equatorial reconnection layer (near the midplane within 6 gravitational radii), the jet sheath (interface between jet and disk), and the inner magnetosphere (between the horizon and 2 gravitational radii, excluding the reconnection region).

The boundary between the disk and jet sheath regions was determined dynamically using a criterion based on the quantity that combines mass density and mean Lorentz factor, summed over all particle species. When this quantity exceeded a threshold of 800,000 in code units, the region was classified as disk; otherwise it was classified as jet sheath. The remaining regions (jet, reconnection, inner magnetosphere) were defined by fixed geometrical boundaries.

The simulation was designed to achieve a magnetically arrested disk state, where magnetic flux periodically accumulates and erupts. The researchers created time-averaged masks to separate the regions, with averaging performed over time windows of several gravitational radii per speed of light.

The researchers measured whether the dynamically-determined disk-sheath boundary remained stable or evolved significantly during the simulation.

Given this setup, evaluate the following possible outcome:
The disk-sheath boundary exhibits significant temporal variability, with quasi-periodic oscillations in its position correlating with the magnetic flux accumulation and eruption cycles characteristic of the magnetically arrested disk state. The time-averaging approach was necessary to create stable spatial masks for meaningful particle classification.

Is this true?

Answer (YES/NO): NO